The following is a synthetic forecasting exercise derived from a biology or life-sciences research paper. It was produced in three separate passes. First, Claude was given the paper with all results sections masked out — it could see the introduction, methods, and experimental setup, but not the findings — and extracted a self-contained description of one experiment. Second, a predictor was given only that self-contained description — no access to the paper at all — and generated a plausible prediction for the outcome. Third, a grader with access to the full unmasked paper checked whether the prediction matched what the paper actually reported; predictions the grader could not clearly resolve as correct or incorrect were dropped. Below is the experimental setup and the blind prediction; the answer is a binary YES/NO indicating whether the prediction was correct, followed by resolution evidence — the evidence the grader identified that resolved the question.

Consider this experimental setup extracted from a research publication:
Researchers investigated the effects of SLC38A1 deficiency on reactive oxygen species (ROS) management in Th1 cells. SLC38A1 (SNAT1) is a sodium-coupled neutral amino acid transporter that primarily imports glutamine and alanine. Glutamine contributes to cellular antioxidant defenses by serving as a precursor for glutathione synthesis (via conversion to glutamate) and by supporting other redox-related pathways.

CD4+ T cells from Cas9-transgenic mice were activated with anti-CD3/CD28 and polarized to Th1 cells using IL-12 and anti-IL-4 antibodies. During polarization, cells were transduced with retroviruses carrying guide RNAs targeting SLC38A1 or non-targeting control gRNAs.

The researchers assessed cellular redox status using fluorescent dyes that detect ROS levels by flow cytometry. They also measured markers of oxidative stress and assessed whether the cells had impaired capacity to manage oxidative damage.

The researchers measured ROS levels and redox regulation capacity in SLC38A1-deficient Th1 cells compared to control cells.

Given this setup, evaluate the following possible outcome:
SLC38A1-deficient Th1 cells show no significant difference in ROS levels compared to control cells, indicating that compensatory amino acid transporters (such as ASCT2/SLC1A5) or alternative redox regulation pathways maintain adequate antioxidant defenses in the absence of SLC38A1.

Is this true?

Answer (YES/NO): NO